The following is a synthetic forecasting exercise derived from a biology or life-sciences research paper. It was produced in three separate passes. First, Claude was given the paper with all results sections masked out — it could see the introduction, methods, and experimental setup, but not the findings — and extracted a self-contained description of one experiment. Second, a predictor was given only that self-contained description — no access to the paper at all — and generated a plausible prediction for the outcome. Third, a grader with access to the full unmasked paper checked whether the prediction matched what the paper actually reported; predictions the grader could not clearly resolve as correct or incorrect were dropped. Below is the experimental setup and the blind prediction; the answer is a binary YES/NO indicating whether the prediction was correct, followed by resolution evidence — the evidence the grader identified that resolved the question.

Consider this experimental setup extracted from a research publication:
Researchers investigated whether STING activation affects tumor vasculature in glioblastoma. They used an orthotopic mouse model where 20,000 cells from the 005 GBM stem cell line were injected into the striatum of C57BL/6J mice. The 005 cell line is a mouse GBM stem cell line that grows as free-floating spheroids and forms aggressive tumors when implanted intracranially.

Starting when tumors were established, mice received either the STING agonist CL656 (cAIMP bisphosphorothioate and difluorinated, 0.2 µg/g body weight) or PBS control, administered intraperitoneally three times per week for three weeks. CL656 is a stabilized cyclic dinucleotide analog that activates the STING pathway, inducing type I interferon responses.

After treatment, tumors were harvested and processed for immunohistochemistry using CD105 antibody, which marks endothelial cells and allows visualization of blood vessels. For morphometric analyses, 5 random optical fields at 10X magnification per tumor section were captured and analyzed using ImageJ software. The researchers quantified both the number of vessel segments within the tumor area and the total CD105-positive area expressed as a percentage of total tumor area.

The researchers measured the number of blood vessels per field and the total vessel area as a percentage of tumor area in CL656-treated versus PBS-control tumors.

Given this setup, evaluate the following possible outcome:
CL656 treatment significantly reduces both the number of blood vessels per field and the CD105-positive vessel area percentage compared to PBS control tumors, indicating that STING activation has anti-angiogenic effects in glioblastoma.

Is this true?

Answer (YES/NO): NO